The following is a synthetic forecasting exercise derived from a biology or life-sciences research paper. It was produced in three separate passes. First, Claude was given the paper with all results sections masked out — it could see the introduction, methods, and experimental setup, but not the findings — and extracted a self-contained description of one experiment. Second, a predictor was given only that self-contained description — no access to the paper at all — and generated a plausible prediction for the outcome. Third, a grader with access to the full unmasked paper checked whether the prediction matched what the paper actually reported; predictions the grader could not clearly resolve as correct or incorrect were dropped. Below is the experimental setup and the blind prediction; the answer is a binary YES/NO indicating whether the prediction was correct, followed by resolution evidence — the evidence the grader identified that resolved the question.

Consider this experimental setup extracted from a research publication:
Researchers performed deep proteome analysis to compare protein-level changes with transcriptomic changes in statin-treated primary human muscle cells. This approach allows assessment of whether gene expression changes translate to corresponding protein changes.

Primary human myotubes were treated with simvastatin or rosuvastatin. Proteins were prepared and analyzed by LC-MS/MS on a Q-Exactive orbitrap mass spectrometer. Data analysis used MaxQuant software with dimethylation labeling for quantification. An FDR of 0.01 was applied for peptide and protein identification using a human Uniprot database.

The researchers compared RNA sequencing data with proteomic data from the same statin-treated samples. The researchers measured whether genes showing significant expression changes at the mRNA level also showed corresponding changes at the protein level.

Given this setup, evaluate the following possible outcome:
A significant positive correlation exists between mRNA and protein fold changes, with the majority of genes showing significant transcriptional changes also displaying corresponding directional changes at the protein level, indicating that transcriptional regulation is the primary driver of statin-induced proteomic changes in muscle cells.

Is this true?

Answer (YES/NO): NO